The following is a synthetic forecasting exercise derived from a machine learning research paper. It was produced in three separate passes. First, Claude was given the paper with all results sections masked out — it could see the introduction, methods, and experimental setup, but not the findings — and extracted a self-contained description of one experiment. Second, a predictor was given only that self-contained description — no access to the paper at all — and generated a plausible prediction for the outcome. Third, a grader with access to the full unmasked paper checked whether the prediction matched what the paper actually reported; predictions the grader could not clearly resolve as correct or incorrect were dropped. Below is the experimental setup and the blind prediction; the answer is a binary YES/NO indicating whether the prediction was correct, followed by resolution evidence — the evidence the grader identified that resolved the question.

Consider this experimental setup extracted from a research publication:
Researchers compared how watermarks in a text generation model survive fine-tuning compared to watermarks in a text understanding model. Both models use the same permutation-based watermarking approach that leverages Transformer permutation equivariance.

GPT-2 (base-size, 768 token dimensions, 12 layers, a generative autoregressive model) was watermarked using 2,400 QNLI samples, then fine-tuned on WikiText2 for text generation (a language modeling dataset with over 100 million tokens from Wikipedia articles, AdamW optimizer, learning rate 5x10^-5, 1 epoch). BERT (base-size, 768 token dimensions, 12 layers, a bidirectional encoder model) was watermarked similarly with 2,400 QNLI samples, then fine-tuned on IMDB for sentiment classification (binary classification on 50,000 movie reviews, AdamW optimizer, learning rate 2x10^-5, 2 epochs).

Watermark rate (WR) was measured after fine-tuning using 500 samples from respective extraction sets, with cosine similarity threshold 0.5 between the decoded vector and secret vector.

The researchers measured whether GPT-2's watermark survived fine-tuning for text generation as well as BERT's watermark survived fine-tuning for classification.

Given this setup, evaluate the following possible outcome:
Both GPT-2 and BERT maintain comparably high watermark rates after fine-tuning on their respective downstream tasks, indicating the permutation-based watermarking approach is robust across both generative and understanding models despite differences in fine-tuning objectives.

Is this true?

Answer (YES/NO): YES